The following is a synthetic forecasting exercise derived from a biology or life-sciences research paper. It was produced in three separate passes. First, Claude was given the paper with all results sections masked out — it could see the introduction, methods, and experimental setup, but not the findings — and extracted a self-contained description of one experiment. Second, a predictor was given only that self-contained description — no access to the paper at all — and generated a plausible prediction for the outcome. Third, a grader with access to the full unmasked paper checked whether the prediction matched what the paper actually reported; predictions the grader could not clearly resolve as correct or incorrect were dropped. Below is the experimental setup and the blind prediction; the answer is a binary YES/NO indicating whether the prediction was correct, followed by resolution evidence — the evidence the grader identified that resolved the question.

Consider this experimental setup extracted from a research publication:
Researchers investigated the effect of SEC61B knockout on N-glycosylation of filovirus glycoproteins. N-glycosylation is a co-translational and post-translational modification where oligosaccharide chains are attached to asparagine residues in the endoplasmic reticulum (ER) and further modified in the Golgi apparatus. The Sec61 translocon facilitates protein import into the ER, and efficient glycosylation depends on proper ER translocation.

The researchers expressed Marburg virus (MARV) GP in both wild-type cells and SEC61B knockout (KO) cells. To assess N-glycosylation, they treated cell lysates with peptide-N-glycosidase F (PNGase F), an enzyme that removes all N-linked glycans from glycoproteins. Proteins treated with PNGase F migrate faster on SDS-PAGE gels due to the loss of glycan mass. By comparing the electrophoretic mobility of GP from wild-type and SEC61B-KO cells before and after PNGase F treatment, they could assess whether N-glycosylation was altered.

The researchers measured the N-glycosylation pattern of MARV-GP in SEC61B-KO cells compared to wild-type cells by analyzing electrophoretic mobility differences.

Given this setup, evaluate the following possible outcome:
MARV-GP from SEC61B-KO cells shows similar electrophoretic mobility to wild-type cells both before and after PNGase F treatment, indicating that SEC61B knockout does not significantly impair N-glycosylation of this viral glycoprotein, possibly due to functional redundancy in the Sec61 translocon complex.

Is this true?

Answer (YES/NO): NO